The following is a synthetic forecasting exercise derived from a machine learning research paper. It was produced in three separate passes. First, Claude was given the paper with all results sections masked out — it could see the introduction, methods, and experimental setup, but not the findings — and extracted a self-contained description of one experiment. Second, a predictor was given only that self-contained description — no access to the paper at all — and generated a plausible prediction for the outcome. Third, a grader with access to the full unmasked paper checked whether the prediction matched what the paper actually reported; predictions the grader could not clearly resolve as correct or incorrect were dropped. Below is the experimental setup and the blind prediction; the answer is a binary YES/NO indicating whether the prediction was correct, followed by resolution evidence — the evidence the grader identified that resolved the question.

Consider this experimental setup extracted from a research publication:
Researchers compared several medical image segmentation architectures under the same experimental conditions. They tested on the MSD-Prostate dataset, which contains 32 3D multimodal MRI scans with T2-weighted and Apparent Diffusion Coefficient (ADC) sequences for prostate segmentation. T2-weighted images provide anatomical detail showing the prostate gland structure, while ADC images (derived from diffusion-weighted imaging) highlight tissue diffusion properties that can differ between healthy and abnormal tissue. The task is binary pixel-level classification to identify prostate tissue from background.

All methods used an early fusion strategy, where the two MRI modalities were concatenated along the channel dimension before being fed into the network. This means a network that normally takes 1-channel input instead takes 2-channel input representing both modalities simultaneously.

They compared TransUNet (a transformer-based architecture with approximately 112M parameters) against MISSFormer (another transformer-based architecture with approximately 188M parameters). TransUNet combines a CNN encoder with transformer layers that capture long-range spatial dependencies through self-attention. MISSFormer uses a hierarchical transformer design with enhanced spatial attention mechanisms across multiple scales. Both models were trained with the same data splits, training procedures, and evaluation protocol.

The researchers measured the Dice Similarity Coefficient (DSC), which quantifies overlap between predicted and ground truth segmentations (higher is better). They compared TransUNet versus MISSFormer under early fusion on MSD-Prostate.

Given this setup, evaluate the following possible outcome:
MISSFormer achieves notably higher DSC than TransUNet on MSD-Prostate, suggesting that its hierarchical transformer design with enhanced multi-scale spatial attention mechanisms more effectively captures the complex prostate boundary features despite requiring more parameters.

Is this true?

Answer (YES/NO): NO